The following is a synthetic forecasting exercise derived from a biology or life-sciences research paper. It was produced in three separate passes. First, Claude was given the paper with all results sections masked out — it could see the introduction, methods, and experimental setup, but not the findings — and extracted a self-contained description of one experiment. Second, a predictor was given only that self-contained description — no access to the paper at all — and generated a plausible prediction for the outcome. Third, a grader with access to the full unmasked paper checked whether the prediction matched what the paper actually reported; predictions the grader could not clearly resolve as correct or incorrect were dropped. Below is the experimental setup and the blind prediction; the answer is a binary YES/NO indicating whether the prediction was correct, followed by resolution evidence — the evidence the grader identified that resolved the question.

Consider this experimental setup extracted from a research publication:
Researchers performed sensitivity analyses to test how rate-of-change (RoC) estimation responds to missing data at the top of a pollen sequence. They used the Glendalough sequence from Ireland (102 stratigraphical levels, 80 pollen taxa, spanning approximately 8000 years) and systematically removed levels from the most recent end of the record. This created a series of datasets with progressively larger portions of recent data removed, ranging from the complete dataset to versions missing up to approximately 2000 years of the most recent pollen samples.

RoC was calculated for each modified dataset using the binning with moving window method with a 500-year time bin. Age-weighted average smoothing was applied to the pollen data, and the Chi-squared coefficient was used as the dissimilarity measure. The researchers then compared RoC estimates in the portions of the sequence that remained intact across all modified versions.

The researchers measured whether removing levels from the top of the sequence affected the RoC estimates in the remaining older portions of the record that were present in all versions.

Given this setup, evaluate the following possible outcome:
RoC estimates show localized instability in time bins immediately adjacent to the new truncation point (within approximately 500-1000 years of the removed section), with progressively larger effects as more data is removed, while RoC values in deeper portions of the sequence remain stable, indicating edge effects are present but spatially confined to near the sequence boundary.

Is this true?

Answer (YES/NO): NO